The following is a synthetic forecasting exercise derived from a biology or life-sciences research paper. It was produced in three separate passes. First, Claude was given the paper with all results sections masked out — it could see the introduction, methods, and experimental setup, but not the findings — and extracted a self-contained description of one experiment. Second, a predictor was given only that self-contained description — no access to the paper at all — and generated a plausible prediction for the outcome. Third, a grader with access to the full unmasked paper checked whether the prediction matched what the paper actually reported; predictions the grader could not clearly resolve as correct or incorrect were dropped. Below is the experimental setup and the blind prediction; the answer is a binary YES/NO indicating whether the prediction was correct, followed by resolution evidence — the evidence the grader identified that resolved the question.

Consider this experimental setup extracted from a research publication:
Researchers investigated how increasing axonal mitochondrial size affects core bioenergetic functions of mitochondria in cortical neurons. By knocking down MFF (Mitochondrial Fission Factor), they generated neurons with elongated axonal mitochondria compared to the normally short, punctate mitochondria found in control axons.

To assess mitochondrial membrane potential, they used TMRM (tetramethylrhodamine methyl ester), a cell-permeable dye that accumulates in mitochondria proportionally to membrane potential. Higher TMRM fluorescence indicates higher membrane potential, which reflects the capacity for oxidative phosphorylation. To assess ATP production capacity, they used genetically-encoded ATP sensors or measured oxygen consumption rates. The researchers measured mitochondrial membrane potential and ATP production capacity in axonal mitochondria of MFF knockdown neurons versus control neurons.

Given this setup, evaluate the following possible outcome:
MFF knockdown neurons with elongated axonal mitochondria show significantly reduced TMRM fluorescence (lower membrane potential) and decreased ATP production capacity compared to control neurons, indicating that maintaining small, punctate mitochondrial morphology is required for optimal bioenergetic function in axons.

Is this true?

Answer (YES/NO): NO